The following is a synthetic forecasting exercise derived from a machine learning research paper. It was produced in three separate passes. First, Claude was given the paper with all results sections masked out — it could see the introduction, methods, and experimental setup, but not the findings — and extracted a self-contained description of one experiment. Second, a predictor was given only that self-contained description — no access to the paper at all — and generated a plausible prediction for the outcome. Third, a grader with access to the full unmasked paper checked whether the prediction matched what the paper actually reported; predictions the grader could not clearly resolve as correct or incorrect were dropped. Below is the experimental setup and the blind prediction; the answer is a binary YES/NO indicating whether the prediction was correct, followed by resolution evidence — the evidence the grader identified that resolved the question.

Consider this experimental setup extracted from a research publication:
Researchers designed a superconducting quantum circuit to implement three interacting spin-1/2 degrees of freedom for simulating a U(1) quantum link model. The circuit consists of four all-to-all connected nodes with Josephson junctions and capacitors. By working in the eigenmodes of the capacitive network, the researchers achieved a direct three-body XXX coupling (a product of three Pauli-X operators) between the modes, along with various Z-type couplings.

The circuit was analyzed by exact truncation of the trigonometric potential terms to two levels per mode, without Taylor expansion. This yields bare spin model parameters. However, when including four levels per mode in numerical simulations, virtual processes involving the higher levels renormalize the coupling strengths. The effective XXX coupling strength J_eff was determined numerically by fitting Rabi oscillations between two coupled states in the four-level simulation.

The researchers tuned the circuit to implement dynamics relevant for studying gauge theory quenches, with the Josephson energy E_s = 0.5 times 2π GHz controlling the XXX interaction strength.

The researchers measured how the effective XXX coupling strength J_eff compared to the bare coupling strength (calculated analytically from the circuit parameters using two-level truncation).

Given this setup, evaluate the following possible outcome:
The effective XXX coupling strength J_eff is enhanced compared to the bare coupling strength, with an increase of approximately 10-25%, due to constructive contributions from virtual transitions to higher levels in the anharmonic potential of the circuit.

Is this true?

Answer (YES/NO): NO